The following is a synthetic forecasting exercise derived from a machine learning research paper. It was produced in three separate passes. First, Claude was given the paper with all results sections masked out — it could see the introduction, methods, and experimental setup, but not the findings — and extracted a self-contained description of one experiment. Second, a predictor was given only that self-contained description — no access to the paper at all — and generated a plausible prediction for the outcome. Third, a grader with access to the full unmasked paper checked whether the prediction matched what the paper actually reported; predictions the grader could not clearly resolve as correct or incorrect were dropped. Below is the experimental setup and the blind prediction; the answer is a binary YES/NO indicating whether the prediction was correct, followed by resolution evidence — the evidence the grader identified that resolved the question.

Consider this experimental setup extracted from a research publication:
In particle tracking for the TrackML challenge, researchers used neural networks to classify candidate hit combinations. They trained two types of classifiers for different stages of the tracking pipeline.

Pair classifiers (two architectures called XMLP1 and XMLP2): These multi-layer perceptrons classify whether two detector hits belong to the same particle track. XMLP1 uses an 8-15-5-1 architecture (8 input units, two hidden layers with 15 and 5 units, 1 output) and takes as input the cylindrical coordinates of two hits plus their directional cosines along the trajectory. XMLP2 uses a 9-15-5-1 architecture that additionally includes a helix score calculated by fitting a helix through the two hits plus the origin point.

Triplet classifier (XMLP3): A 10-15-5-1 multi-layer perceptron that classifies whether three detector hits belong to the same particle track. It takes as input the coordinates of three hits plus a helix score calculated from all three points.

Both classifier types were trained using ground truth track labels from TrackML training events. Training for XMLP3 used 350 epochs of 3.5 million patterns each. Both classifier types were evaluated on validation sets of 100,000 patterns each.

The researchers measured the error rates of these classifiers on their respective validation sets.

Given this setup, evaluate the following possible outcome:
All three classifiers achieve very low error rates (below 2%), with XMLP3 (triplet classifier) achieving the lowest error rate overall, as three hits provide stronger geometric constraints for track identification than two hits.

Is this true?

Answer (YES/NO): NO